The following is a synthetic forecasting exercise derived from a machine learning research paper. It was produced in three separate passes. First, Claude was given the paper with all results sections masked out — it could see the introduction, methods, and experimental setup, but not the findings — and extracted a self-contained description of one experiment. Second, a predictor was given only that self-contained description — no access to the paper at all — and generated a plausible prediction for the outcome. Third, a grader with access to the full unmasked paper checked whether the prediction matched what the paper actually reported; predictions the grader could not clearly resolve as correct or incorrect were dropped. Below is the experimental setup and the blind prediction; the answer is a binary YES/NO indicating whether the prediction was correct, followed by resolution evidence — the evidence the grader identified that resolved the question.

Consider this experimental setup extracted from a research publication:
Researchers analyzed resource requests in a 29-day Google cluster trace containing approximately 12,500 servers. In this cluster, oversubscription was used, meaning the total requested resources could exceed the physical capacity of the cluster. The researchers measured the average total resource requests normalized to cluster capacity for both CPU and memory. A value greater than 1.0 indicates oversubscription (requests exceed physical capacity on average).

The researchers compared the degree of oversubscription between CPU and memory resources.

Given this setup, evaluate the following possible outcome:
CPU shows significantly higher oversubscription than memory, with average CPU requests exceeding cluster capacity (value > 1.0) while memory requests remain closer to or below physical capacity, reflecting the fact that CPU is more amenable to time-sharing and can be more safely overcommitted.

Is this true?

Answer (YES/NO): YES